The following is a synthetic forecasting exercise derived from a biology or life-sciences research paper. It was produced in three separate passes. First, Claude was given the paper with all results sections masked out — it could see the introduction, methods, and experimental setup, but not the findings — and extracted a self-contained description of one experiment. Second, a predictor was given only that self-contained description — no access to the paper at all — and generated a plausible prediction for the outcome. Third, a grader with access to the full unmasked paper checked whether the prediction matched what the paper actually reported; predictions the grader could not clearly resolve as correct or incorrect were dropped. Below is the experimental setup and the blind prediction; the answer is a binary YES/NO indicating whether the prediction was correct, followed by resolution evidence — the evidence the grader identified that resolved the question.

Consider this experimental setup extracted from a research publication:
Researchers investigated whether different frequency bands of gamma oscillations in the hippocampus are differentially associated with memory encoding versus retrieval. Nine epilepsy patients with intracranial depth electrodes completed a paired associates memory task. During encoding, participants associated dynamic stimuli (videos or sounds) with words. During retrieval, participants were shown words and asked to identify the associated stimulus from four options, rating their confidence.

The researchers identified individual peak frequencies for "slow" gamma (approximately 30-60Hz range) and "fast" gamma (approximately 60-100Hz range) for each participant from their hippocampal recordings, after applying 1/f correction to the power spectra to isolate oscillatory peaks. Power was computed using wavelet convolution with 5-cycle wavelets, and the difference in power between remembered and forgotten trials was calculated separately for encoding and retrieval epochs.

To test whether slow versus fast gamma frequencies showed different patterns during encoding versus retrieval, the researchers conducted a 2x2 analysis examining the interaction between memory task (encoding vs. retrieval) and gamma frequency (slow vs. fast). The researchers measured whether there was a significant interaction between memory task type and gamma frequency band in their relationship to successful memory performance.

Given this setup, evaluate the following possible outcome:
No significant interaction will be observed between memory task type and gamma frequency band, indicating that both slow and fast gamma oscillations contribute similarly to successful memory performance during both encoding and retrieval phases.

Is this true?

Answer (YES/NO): NO